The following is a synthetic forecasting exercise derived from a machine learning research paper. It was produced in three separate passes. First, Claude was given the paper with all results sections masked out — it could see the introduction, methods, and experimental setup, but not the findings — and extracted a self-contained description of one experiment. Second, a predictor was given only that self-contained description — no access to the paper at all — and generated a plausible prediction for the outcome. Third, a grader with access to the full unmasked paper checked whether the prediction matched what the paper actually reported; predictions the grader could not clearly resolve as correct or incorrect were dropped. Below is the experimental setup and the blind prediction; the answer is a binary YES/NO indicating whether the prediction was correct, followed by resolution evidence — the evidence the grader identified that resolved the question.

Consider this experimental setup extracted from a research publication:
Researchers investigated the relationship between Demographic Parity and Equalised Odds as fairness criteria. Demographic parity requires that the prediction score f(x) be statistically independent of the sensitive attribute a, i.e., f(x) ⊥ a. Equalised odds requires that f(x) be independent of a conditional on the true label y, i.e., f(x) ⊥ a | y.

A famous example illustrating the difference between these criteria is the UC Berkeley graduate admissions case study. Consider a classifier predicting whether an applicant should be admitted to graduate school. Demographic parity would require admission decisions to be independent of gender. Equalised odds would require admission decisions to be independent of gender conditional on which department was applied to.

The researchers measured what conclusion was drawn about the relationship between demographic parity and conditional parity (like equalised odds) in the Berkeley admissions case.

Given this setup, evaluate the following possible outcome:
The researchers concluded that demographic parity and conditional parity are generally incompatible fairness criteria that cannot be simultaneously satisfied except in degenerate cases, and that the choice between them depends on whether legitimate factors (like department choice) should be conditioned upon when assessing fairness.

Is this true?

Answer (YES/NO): NO